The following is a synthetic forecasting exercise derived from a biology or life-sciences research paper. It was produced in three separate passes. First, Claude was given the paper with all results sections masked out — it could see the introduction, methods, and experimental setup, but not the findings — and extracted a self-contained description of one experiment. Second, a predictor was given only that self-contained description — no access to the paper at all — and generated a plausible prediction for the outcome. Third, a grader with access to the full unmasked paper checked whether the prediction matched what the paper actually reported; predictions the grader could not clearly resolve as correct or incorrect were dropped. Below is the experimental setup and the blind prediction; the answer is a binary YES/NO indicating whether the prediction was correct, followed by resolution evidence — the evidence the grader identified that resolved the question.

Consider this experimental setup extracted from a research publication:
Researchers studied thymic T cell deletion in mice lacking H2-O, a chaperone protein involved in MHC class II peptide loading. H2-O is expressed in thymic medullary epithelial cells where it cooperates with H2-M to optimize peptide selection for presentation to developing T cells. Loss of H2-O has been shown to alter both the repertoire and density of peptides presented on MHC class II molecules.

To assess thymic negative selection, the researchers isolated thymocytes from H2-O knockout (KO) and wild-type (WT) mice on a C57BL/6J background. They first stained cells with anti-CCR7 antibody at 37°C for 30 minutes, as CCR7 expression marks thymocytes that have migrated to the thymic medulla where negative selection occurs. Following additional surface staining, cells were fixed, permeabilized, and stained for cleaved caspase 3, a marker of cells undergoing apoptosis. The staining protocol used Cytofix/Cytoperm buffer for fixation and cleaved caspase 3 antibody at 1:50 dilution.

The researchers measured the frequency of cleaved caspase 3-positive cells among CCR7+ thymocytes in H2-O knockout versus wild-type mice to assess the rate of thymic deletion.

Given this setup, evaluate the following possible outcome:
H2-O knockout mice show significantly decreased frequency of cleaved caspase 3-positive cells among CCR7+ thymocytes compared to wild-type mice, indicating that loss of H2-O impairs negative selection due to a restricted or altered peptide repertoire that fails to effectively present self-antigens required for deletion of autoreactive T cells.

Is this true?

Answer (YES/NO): NO